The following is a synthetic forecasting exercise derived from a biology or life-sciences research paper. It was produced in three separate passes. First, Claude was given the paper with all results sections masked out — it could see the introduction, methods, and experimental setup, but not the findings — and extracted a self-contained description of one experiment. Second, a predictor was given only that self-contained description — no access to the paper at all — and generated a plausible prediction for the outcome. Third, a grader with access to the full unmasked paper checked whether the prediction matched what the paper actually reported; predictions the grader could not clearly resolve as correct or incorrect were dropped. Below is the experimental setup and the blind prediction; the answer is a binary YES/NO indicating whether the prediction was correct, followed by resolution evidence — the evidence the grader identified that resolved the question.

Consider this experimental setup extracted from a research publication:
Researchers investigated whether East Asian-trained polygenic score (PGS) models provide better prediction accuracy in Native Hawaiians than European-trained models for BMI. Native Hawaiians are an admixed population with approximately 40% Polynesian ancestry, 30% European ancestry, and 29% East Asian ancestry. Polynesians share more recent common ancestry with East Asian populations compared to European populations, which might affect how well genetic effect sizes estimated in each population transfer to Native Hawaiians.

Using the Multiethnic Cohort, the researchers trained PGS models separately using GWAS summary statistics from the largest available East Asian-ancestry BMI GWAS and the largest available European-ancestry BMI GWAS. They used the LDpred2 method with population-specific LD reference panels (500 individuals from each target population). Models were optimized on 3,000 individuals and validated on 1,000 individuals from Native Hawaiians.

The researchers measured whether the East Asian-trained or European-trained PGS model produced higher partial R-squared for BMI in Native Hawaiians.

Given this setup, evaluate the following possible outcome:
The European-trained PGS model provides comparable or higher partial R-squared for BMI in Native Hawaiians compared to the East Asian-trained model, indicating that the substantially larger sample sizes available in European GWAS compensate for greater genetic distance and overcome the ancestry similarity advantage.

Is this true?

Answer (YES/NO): YES